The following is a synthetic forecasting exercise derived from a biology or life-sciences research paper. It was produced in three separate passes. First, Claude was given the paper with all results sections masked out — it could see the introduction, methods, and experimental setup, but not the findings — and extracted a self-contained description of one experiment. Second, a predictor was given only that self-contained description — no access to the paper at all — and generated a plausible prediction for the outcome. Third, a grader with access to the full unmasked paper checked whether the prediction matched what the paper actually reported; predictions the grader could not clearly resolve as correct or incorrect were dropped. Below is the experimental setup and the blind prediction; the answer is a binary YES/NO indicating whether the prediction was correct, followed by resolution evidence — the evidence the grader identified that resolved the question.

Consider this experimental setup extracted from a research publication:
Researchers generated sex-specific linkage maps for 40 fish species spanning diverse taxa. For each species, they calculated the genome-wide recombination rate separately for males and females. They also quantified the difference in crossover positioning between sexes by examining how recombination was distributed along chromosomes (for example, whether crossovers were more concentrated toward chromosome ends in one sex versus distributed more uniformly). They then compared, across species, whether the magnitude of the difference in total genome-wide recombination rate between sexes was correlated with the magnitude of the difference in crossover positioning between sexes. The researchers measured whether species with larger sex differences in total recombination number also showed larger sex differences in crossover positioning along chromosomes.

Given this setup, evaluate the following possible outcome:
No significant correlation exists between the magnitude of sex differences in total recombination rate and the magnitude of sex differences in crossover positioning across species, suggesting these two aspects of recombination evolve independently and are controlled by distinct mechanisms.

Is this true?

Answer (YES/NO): YES